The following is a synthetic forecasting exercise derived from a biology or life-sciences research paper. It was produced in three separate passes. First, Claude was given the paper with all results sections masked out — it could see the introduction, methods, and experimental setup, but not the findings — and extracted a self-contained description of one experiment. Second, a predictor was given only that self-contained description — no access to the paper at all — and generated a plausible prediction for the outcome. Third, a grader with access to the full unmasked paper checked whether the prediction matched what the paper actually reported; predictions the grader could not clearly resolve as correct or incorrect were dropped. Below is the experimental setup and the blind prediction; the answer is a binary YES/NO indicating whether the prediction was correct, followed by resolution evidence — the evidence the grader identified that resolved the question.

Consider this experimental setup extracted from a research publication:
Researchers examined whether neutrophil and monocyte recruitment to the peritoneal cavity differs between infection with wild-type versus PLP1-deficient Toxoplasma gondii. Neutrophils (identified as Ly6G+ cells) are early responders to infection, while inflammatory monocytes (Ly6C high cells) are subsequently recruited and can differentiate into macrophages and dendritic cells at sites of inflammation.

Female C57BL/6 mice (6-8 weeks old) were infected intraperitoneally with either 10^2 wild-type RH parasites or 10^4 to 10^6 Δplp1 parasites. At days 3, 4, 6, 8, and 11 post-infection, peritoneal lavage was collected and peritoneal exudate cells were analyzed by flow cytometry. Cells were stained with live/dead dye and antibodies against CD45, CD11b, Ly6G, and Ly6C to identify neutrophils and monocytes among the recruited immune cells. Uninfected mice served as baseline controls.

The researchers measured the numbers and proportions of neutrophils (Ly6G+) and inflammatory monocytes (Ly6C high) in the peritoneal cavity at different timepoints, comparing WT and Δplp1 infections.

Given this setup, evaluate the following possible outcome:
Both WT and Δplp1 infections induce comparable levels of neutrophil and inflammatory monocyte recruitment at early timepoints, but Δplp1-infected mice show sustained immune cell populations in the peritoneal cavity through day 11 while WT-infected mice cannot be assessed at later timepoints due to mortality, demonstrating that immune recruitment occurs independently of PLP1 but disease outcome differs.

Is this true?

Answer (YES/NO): NO